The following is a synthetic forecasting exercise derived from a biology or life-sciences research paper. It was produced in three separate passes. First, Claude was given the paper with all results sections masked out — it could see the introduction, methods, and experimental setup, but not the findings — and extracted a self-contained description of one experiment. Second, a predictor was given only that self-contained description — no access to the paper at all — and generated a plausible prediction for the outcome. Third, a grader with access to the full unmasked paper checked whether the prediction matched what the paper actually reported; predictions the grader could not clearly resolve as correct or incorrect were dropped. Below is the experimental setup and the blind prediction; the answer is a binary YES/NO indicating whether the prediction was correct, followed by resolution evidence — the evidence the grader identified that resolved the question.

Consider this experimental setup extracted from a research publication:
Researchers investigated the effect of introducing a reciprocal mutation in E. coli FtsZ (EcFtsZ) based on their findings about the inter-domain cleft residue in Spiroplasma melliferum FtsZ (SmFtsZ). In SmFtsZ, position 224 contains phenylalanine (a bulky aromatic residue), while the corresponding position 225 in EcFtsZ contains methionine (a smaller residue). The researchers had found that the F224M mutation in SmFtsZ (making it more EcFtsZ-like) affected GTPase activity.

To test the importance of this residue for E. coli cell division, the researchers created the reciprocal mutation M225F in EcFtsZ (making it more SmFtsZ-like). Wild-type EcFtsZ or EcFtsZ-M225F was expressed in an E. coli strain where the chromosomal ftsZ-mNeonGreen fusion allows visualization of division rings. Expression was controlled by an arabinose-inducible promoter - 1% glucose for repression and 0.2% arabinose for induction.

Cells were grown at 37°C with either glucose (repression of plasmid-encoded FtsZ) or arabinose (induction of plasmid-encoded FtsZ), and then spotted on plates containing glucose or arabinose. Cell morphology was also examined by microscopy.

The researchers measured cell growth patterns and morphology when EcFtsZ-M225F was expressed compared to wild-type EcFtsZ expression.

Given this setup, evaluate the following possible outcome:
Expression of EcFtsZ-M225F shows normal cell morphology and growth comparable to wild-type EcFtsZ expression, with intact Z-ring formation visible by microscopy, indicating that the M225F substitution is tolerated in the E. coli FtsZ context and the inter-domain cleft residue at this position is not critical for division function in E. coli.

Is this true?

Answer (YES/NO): NO